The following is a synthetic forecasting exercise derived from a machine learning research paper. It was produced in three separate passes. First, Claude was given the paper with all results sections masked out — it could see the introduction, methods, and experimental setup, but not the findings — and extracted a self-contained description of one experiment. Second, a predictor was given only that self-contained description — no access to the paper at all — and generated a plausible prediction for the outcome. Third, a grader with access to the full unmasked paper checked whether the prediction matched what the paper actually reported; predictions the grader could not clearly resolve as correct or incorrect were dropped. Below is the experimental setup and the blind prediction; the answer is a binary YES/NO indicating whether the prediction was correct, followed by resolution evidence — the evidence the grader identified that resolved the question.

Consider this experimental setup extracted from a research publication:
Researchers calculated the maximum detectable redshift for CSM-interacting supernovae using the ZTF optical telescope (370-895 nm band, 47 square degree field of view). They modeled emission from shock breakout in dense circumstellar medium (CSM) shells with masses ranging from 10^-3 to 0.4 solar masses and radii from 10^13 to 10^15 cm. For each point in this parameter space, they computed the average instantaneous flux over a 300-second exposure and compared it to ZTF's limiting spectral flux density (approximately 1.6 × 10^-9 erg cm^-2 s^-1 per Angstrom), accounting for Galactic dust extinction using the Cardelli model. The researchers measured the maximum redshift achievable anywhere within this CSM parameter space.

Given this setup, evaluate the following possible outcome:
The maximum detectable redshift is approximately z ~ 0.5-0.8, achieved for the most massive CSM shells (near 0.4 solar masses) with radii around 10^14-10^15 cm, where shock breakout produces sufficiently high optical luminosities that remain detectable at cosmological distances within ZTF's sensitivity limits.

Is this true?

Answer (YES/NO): NO